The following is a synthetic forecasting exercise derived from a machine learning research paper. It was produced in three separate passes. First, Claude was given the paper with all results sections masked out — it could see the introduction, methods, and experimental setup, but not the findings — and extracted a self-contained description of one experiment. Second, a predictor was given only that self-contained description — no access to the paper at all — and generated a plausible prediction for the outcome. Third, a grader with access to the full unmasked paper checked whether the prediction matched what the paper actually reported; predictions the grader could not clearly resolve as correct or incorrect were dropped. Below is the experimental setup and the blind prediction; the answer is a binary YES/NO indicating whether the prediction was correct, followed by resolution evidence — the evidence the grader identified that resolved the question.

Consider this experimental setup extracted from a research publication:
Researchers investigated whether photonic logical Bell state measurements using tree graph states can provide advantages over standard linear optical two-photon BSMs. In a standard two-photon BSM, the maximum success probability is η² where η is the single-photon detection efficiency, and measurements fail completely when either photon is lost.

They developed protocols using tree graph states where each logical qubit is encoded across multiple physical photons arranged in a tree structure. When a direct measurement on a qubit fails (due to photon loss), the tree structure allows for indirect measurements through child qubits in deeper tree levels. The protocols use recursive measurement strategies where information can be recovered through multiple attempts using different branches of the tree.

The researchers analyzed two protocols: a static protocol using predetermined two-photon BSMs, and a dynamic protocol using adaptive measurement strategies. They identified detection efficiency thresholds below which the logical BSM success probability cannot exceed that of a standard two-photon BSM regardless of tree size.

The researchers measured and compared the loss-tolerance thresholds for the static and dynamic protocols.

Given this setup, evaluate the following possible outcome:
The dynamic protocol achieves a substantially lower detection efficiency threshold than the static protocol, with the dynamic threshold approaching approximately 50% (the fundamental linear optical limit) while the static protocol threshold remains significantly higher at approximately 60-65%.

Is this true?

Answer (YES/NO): NO